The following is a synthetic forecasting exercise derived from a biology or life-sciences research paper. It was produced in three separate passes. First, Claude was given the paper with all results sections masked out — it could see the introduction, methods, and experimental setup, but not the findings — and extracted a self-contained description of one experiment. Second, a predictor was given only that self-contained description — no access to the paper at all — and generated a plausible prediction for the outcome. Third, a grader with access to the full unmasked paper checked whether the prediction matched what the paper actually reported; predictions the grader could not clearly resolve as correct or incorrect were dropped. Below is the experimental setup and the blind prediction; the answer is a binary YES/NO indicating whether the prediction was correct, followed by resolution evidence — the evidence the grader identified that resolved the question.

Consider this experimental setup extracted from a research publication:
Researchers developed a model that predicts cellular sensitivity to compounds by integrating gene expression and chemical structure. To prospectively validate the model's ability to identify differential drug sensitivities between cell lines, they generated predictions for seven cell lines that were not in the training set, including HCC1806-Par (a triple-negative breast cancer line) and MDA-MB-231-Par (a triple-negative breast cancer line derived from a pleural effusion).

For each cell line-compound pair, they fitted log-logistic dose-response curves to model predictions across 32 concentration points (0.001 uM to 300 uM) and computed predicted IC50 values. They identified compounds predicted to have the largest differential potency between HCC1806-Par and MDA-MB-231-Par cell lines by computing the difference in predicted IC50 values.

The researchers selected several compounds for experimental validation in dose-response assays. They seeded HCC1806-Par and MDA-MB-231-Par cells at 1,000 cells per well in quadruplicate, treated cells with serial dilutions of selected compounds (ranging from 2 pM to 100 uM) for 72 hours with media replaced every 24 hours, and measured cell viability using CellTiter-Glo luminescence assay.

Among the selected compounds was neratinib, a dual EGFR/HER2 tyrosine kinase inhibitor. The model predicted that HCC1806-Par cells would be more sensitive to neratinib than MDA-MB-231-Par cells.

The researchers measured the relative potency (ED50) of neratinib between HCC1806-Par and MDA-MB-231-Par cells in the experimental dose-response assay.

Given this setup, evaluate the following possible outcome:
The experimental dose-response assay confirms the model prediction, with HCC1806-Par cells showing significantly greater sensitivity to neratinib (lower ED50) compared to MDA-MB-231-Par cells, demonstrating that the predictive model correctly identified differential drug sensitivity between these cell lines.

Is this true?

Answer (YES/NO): YES